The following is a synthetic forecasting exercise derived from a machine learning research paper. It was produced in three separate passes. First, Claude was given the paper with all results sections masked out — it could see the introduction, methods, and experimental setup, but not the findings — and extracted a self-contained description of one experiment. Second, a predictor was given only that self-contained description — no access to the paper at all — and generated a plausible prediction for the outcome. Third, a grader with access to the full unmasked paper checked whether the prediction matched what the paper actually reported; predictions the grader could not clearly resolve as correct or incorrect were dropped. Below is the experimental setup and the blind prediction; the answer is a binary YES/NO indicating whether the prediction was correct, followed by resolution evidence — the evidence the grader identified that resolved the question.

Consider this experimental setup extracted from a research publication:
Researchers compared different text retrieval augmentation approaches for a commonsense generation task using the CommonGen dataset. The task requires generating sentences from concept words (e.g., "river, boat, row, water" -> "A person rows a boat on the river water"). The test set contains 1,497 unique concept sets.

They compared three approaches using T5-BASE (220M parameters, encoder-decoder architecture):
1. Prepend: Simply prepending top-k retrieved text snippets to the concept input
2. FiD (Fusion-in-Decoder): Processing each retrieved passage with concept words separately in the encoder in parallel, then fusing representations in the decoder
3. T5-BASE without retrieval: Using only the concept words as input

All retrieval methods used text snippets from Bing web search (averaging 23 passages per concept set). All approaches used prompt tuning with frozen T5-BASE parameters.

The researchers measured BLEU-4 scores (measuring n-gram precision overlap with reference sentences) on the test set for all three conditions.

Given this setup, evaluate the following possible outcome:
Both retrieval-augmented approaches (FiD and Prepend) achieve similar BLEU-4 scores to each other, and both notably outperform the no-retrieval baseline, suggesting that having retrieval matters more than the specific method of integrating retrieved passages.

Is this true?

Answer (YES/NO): NO